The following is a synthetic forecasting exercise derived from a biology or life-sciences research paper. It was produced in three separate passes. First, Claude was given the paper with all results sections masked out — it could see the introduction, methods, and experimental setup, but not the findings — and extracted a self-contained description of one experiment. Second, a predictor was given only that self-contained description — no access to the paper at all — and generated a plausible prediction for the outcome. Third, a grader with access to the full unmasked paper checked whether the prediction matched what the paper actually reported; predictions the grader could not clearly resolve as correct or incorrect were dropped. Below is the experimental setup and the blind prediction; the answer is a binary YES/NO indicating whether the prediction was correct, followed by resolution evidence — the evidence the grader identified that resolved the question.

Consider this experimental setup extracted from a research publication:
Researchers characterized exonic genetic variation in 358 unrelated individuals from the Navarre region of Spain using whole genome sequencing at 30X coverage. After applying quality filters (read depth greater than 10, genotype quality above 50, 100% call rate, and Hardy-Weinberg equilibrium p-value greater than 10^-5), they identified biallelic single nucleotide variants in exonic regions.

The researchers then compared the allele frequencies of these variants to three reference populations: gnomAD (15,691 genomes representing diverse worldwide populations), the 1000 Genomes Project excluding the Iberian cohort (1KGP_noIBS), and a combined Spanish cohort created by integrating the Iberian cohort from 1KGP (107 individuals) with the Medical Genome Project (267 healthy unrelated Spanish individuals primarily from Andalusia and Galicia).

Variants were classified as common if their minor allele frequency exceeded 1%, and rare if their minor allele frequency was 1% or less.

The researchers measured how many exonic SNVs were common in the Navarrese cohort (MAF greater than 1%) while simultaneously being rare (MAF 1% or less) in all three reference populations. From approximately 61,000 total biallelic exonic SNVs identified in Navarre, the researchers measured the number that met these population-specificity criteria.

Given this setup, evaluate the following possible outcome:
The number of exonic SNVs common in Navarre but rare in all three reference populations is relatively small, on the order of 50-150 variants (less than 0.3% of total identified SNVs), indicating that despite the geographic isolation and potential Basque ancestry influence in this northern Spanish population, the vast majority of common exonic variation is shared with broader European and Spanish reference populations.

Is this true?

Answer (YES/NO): NO